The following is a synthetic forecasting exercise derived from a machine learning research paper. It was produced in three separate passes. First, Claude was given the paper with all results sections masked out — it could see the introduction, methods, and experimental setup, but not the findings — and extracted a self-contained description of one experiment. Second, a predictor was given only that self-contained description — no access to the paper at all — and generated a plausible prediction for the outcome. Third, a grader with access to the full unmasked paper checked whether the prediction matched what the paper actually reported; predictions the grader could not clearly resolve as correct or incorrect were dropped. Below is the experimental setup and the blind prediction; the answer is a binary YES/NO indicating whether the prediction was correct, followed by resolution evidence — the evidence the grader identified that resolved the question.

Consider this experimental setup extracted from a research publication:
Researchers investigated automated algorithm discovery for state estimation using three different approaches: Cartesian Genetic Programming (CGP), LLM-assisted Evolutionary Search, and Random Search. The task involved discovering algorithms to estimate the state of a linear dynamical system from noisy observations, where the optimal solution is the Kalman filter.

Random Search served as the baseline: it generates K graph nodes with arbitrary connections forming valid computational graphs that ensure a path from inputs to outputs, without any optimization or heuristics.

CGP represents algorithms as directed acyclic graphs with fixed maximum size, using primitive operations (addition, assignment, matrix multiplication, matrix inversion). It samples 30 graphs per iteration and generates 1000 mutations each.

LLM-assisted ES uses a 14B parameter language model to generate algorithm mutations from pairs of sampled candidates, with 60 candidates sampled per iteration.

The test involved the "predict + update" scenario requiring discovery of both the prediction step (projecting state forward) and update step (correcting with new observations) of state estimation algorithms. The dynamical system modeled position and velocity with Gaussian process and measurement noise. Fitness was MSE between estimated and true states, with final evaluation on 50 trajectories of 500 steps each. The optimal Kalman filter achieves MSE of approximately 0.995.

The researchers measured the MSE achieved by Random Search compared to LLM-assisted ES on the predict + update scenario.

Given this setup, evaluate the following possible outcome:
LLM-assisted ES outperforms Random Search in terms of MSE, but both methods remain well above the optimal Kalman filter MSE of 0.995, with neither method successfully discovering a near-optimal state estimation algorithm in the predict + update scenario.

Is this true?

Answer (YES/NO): NO